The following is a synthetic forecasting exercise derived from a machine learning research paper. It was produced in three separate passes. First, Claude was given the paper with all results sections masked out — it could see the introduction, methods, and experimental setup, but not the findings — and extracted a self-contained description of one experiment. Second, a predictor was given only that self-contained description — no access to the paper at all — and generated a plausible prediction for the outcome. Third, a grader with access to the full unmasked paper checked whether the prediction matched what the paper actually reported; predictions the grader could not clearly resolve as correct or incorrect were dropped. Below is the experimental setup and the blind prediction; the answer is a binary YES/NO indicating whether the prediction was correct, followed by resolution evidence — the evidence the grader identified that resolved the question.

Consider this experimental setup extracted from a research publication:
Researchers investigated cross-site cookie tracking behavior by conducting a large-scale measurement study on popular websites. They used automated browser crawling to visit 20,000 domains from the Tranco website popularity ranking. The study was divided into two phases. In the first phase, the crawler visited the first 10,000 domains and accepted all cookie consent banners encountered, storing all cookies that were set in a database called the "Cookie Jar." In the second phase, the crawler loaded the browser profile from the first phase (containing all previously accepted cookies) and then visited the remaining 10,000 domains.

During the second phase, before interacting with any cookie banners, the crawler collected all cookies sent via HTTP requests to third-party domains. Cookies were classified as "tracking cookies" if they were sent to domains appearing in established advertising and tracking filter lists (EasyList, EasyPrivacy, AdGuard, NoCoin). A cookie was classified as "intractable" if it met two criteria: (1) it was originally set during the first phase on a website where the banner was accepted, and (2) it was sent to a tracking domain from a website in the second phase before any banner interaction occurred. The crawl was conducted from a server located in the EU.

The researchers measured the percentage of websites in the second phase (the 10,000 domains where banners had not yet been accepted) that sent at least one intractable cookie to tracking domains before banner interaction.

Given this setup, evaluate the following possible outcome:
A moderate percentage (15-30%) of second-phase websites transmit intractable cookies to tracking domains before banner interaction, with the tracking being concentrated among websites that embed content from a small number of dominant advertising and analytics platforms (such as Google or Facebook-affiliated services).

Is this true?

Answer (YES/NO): NO